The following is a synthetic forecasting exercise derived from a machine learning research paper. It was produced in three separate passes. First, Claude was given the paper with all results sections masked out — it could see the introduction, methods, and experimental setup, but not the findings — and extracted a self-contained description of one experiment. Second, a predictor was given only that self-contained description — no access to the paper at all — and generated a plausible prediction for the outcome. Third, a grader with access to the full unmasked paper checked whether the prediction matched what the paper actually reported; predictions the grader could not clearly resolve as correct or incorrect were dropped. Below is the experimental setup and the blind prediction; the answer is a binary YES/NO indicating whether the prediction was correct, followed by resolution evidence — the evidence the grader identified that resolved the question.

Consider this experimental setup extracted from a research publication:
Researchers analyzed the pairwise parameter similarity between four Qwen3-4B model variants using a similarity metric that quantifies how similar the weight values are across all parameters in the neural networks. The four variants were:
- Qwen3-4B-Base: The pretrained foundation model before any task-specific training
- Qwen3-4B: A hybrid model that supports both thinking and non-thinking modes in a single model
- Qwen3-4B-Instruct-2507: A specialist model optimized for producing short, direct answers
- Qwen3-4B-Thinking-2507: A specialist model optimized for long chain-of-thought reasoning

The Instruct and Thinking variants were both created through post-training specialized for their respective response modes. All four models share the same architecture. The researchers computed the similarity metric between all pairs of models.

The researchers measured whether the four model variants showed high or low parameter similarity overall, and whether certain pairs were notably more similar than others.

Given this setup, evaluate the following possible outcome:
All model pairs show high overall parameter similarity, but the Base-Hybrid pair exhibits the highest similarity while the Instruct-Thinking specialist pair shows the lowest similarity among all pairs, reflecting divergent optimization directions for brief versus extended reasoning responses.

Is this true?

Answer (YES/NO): NO